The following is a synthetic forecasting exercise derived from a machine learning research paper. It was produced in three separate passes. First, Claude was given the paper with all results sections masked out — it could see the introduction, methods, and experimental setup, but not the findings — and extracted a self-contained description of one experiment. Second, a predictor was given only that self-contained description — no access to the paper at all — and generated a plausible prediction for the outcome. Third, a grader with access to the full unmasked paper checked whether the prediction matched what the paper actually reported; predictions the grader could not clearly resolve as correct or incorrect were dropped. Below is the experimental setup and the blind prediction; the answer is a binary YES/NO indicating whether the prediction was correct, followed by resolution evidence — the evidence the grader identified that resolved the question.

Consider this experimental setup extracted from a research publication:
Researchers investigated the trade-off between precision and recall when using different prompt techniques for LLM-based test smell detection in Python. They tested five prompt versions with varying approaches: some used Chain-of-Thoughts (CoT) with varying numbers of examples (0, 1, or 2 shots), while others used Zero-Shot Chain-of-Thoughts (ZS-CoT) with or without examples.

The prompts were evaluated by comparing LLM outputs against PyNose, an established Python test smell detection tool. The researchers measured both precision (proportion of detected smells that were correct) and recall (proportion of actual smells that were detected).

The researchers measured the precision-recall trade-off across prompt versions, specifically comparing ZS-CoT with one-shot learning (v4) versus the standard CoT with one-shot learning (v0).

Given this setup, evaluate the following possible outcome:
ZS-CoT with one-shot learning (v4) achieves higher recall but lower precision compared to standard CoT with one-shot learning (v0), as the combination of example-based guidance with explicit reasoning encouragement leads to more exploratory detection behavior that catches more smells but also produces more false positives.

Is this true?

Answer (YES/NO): NO